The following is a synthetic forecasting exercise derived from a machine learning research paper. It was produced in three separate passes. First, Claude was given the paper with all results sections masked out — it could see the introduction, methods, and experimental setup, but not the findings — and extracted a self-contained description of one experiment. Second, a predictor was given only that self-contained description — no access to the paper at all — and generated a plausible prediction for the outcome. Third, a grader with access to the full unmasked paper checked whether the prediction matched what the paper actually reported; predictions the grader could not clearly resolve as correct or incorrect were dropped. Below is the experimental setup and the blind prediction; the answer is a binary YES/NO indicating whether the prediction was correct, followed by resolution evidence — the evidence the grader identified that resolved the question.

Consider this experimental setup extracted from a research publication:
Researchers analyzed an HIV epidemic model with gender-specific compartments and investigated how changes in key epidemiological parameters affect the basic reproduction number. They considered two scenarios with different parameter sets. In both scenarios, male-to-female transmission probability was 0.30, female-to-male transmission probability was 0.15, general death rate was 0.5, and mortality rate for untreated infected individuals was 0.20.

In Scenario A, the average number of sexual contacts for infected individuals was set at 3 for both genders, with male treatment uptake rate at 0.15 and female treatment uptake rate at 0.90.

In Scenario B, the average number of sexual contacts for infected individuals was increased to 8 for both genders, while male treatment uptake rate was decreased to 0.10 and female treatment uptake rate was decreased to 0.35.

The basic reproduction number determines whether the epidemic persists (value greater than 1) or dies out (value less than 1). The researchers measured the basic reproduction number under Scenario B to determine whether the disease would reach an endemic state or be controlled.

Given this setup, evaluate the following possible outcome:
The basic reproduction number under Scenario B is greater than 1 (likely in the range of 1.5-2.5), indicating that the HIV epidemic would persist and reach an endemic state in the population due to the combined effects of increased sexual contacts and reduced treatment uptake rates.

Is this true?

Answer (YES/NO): YES